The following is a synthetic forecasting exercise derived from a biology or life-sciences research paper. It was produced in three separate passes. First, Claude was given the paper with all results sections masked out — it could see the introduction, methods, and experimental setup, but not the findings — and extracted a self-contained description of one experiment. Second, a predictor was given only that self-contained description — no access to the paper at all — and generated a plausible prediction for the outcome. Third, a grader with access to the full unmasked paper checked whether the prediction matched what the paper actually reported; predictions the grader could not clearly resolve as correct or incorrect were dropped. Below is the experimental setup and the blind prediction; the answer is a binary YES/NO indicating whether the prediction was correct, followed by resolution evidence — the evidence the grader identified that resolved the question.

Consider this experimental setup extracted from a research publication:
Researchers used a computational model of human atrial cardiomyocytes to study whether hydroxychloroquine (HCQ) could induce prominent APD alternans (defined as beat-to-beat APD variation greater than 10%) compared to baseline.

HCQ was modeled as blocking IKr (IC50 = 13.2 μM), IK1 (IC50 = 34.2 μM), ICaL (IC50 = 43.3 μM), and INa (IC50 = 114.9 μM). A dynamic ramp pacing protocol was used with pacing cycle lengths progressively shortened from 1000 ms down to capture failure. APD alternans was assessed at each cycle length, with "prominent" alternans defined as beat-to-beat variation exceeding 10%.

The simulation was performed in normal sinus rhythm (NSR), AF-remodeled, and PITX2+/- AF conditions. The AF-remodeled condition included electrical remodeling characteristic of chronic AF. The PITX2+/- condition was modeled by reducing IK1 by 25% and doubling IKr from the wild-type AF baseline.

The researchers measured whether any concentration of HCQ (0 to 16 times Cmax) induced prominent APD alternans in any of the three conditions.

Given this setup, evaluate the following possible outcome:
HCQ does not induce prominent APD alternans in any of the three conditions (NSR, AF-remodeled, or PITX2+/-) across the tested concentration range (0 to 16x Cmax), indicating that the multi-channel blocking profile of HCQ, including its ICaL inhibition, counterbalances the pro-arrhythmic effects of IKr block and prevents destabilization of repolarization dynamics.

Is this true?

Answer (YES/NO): NO